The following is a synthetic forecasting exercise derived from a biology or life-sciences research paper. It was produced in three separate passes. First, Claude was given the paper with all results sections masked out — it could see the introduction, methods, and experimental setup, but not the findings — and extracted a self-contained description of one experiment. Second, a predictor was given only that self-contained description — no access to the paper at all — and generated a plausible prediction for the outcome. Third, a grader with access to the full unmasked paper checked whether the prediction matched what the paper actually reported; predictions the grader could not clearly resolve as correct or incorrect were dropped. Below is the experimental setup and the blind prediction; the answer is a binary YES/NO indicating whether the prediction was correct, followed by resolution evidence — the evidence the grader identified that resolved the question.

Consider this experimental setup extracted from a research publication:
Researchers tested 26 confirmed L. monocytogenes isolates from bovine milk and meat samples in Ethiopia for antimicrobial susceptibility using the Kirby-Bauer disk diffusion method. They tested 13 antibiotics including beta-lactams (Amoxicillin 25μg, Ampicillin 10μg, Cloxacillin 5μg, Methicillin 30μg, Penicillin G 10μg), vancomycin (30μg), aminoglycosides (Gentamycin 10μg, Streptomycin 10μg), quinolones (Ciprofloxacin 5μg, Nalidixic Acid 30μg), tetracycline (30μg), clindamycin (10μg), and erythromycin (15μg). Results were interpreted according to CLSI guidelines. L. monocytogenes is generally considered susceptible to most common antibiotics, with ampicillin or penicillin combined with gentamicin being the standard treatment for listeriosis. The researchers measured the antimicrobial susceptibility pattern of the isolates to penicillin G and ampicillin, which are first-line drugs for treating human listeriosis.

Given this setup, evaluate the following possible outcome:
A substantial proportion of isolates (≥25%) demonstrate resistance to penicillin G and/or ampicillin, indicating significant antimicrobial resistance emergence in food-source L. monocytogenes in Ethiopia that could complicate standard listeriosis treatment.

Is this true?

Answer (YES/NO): YES